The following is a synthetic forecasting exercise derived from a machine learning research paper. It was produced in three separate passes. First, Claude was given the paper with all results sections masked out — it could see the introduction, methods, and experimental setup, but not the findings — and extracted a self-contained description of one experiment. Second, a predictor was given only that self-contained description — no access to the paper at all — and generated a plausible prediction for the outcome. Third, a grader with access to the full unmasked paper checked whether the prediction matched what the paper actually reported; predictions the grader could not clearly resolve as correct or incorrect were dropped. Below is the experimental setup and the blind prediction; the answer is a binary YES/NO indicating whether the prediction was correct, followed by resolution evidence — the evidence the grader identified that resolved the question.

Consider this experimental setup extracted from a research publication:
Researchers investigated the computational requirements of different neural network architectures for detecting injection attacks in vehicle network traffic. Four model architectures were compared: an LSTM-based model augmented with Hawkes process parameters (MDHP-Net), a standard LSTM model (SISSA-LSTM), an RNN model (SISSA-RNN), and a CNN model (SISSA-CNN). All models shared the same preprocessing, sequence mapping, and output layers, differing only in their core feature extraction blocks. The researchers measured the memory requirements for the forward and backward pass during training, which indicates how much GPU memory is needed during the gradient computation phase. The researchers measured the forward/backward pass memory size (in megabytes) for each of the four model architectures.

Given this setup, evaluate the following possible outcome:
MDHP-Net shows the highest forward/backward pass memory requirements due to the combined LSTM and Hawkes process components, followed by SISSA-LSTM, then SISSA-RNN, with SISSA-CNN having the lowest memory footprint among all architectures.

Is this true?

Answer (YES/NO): NO